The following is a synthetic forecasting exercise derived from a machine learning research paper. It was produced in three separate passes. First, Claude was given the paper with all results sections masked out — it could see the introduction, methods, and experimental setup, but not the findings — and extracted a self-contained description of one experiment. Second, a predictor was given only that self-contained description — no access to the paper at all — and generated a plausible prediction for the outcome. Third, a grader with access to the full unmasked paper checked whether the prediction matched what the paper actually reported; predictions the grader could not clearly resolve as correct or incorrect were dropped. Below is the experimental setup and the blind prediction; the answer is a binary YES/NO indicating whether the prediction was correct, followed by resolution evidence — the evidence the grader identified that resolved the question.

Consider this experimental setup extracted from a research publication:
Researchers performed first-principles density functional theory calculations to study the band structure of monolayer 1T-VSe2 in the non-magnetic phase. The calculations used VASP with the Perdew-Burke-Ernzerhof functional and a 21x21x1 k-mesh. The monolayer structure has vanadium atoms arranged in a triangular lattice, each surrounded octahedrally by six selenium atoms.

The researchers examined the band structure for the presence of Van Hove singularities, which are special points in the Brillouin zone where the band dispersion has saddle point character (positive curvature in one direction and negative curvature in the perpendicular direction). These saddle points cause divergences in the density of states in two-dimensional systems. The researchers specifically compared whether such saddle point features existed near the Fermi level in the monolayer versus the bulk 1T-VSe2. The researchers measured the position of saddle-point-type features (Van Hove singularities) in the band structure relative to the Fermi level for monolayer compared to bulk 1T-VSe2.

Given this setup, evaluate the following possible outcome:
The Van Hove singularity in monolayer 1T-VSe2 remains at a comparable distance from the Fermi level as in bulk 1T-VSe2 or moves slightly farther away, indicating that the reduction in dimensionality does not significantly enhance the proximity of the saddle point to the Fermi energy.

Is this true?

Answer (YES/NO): NO